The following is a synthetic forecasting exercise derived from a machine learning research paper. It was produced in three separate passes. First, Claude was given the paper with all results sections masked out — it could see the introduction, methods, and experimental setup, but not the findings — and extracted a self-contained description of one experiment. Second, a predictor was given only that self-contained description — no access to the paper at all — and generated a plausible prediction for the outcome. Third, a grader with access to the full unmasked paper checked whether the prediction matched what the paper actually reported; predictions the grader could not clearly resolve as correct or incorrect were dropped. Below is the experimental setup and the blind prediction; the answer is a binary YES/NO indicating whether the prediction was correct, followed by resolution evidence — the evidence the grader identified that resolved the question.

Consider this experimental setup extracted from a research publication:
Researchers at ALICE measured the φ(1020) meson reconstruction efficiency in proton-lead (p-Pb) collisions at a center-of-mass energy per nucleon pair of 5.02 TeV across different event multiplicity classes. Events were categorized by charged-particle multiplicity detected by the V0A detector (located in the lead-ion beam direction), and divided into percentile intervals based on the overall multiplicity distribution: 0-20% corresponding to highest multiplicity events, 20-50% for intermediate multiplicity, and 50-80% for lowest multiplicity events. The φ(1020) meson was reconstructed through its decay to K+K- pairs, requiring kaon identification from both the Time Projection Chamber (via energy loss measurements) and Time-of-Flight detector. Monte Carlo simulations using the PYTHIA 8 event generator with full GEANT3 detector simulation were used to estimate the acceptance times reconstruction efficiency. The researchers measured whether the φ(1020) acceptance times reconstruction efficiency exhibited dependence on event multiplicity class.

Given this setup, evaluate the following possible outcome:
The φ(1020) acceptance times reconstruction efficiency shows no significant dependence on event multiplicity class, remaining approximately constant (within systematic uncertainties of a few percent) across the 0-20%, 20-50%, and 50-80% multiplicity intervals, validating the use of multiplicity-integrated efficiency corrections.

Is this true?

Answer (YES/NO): YES